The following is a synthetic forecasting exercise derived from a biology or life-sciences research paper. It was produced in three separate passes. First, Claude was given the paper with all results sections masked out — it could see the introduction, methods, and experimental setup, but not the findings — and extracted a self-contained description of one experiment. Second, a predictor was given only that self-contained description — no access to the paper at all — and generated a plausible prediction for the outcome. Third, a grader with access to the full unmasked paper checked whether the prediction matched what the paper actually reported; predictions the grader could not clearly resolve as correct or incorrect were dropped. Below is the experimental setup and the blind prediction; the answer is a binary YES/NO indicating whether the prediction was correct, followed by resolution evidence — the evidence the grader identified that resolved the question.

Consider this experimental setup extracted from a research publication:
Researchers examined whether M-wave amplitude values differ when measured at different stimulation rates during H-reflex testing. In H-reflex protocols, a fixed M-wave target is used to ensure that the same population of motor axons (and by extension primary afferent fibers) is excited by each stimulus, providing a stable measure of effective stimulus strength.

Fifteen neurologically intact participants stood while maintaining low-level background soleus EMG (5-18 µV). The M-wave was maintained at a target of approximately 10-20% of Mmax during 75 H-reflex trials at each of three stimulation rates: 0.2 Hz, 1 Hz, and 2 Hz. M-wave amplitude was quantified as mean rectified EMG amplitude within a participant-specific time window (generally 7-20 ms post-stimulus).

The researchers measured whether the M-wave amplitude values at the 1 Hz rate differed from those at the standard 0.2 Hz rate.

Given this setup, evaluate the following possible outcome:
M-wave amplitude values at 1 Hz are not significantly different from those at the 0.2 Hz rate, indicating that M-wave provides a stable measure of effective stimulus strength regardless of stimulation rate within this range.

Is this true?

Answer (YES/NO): NO